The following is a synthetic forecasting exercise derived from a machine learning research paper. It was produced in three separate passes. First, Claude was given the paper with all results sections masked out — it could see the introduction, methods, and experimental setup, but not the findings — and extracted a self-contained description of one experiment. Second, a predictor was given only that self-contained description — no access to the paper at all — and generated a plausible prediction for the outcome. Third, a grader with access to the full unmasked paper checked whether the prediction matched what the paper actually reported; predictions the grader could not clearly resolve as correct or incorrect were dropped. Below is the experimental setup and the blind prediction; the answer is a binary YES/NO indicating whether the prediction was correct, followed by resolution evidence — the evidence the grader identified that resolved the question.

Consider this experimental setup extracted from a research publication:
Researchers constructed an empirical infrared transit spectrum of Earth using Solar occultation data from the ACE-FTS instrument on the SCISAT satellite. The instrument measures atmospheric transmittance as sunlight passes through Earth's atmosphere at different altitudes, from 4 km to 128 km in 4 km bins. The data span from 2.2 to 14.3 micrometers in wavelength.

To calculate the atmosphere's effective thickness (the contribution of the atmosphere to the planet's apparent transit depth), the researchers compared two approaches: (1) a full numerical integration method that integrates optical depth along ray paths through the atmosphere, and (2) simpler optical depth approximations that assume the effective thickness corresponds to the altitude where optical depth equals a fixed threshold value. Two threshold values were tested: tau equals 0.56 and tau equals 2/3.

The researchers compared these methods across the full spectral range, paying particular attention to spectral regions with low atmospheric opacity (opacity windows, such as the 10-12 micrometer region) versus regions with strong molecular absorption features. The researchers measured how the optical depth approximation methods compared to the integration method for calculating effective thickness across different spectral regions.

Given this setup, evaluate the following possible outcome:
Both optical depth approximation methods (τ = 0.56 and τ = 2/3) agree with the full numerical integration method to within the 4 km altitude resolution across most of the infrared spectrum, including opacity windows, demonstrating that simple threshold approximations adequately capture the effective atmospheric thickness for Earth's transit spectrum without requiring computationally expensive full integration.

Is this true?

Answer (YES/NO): NO